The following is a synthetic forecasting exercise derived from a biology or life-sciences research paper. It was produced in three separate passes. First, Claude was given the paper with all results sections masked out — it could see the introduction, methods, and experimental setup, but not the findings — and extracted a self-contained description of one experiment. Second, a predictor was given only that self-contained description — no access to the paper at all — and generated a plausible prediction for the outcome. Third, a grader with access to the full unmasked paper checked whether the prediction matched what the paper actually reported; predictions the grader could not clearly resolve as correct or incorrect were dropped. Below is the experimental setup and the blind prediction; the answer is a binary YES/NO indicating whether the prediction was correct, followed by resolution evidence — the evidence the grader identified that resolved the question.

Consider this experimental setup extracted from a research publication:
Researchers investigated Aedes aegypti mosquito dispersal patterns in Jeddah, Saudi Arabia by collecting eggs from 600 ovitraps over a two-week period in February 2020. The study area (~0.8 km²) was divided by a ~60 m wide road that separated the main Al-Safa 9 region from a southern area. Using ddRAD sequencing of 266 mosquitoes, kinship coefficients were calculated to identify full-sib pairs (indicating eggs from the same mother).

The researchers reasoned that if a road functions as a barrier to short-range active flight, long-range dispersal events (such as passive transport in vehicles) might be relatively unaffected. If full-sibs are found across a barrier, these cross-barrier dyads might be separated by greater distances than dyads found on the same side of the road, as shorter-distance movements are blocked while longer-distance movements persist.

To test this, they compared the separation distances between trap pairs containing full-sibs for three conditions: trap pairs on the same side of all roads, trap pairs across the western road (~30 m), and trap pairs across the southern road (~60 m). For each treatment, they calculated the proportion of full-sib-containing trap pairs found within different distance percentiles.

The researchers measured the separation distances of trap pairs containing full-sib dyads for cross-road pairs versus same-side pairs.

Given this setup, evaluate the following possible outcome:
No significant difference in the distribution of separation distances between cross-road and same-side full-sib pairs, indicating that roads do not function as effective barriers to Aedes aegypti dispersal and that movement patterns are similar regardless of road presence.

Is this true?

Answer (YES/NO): NO